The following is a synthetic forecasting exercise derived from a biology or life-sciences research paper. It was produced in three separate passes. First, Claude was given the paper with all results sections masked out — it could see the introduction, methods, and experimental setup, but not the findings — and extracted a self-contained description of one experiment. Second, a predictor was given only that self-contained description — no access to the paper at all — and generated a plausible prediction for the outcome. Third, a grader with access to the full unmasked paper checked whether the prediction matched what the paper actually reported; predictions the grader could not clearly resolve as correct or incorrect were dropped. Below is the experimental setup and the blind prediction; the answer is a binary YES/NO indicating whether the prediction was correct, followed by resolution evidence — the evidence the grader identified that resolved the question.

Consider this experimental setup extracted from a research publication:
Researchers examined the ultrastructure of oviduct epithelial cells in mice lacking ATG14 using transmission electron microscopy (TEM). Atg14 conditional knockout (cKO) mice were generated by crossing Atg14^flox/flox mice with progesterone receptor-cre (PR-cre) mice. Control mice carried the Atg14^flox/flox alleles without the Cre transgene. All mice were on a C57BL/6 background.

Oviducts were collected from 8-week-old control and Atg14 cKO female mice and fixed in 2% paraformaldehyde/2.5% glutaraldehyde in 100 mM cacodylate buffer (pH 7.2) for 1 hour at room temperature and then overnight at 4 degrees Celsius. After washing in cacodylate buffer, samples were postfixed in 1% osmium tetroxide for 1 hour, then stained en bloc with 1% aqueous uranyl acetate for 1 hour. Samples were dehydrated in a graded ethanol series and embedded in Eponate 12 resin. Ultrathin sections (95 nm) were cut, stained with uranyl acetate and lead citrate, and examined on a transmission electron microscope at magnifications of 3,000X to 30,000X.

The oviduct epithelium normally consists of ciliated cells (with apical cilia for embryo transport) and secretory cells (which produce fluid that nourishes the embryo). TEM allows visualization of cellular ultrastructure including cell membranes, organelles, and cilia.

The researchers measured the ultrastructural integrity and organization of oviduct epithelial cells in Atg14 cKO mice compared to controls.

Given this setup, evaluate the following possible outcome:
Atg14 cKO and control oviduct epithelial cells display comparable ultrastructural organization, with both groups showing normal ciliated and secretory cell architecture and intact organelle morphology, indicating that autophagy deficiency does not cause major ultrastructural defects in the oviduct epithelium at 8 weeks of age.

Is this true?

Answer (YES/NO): NO